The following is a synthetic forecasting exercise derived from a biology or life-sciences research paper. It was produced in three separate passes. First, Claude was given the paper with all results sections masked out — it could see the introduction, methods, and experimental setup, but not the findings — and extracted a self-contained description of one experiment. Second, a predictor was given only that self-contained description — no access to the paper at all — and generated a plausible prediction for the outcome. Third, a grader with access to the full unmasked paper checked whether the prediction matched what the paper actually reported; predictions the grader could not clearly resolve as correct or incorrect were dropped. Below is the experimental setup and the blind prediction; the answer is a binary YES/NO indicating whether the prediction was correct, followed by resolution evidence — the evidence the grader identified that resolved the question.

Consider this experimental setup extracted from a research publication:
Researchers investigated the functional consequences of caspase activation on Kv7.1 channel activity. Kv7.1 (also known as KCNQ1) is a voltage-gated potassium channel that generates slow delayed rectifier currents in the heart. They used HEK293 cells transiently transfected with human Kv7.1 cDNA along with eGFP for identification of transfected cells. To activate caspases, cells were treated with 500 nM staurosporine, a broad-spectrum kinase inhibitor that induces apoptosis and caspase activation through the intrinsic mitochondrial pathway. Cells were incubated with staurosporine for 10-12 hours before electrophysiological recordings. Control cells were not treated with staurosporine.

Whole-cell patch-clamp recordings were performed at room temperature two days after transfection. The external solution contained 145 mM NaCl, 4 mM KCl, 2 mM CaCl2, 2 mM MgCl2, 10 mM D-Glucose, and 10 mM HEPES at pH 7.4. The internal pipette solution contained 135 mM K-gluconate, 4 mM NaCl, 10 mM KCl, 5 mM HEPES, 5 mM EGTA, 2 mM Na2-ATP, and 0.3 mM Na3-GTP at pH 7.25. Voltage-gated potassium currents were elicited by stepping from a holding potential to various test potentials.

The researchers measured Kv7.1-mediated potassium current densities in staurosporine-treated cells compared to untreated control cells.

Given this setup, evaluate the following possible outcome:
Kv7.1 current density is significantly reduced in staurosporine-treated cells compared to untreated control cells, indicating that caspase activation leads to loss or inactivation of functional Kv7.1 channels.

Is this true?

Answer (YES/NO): YES